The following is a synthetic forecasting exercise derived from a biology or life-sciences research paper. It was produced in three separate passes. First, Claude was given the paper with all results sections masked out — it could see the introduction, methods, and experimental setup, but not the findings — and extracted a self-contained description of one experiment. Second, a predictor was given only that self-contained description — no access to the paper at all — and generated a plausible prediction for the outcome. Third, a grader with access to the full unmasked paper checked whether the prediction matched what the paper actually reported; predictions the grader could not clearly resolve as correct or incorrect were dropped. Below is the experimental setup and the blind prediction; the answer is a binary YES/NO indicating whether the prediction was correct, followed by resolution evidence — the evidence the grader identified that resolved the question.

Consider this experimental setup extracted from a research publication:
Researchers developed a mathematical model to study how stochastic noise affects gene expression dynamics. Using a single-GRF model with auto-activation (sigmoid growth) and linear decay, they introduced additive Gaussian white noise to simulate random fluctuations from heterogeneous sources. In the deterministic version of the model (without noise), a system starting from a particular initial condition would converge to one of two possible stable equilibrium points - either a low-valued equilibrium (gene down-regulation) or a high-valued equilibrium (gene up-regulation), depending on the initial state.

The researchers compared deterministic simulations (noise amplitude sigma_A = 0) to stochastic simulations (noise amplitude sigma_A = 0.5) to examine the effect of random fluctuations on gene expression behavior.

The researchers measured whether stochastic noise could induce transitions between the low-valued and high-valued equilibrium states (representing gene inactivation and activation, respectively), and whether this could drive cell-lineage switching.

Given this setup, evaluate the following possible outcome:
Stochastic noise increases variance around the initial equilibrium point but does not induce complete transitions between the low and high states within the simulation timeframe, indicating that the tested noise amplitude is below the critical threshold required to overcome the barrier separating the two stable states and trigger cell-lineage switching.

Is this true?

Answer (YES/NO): NO